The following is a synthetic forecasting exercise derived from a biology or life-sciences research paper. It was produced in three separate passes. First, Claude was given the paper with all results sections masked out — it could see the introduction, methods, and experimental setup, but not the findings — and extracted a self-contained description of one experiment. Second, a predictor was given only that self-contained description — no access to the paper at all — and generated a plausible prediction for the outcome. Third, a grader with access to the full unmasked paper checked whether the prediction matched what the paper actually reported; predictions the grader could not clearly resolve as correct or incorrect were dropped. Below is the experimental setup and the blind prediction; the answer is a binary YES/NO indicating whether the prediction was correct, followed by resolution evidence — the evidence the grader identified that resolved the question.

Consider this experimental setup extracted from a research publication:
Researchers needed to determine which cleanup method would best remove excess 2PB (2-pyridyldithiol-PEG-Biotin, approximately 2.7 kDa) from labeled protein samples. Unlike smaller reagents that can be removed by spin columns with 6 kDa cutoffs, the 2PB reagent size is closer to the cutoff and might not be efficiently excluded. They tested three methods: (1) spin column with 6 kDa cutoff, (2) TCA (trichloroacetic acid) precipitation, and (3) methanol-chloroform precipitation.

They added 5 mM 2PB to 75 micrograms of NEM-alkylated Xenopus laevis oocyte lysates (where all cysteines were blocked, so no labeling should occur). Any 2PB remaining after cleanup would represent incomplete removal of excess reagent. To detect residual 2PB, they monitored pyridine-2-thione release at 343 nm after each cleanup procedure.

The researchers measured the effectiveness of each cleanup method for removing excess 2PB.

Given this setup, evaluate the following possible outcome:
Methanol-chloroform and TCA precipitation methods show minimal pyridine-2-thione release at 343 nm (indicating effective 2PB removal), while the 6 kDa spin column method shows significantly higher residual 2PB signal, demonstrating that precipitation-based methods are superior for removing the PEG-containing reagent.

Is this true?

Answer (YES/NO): YES